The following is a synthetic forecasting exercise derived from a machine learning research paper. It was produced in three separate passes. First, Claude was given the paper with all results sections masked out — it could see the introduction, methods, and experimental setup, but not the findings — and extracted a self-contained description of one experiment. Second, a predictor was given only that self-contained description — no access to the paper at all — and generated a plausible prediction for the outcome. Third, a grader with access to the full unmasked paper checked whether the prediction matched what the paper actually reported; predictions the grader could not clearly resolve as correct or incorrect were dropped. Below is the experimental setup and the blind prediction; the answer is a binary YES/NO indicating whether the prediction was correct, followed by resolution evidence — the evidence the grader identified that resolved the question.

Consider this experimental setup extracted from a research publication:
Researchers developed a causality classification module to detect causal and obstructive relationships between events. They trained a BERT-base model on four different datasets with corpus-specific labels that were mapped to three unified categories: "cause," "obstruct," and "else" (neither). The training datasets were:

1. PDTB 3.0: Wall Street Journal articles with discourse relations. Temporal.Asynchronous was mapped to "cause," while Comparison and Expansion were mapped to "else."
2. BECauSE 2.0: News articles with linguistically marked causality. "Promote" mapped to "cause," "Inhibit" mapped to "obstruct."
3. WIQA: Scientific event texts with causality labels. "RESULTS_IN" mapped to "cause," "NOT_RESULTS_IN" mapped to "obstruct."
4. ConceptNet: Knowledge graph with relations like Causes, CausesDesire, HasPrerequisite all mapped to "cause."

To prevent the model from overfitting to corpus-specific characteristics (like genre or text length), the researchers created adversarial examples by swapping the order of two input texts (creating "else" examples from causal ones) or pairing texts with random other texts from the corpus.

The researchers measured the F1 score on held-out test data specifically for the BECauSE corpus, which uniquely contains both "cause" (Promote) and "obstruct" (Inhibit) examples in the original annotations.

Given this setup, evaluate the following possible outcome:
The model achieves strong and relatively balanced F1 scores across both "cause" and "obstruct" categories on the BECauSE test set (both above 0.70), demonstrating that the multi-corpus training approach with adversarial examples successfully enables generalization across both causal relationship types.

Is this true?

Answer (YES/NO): NO